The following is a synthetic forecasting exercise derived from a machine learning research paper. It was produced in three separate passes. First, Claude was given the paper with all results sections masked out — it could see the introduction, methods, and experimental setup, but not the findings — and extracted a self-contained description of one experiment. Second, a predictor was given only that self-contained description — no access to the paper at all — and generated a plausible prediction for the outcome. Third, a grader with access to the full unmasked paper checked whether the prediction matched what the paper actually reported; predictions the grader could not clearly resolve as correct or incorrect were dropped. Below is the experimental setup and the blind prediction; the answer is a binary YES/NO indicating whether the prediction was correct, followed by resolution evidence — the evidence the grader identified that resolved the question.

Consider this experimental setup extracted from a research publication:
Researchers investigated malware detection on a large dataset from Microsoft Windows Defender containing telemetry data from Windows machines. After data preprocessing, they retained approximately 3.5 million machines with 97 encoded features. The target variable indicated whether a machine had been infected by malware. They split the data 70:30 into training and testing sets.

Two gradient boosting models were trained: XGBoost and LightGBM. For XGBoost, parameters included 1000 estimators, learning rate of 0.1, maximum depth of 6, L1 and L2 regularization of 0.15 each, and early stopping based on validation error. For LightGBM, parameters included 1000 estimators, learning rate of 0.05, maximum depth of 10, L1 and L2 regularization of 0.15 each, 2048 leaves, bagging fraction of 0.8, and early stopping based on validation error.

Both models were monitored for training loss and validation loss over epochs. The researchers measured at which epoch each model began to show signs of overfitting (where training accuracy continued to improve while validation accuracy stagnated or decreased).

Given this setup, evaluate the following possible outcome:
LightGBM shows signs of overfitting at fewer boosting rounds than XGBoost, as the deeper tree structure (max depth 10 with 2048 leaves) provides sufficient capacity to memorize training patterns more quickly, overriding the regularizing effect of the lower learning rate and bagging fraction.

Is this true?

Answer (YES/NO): YES